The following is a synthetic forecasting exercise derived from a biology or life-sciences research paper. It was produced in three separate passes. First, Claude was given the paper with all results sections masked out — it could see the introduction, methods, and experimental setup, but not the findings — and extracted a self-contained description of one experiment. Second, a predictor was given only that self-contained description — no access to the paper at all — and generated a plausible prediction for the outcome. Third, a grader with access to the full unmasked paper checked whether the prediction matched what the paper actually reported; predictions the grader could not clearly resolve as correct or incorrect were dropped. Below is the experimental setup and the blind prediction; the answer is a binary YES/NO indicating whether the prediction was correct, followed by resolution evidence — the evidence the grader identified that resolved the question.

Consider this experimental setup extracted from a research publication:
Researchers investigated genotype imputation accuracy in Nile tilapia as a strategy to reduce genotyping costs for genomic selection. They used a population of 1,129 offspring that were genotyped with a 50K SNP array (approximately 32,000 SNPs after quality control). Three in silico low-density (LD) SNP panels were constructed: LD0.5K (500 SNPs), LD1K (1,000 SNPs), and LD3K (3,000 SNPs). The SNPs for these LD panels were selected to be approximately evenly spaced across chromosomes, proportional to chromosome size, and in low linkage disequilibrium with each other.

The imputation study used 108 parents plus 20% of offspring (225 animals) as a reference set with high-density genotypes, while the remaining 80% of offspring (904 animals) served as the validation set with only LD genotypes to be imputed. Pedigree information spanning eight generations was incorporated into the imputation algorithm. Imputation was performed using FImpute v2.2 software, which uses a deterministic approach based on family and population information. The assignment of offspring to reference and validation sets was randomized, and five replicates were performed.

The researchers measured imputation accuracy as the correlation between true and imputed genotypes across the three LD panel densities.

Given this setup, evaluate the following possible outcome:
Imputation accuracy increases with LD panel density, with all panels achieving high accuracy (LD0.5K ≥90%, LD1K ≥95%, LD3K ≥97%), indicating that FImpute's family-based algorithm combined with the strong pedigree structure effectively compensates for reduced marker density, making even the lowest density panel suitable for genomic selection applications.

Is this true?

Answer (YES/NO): YES